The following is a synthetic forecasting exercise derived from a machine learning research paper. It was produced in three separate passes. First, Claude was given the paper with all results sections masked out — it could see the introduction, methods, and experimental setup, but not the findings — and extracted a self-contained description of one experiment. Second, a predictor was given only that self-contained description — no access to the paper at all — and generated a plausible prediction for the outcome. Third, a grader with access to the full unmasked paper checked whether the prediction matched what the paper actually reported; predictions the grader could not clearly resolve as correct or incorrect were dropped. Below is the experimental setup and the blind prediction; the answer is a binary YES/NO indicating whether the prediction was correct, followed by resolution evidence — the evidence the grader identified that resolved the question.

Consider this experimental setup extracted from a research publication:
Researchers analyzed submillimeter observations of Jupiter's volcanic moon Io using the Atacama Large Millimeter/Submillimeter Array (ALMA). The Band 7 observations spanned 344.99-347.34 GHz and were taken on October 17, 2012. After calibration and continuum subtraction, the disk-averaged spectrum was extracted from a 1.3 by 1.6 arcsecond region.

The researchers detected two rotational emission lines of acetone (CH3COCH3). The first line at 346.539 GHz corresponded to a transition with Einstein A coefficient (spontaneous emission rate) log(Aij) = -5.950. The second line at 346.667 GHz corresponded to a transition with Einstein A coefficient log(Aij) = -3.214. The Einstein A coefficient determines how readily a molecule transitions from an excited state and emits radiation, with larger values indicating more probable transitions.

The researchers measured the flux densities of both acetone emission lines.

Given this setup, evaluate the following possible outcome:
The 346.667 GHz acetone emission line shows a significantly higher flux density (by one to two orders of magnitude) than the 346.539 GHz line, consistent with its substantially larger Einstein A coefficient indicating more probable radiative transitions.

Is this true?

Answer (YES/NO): NO